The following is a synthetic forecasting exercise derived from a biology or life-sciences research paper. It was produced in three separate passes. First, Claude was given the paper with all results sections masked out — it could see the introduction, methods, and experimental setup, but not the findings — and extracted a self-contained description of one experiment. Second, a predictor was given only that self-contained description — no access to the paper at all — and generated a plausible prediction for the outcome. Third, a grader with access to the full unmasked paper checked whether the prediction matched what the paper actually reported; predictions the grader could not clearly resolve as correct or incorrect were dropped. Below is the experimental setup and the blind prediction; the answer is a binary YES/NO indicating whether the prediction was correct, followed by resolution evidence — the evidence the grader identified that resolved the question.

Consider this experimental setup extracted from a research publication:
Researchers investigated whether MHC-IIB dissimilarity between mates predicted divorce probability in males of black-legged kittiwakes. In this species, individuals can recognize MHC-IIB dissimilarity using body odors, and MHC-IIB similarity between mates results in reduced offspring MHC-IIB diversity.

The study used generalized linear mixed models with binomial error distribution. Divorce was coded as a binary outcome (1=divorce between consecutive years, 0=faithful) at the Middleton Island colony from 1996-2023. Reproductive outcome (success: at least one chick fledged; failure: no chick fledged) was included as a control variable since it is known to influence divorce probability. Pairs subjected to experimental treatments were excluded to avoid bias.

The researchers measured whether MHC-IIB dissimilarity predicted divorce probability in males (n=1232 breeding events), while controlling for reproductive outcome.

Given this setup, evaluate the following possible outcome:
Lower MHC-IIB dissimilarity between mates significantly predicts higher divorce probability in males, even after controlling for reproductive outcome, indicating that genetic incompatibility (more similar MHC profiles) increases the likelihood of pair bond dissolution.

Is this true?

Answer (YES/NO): NO